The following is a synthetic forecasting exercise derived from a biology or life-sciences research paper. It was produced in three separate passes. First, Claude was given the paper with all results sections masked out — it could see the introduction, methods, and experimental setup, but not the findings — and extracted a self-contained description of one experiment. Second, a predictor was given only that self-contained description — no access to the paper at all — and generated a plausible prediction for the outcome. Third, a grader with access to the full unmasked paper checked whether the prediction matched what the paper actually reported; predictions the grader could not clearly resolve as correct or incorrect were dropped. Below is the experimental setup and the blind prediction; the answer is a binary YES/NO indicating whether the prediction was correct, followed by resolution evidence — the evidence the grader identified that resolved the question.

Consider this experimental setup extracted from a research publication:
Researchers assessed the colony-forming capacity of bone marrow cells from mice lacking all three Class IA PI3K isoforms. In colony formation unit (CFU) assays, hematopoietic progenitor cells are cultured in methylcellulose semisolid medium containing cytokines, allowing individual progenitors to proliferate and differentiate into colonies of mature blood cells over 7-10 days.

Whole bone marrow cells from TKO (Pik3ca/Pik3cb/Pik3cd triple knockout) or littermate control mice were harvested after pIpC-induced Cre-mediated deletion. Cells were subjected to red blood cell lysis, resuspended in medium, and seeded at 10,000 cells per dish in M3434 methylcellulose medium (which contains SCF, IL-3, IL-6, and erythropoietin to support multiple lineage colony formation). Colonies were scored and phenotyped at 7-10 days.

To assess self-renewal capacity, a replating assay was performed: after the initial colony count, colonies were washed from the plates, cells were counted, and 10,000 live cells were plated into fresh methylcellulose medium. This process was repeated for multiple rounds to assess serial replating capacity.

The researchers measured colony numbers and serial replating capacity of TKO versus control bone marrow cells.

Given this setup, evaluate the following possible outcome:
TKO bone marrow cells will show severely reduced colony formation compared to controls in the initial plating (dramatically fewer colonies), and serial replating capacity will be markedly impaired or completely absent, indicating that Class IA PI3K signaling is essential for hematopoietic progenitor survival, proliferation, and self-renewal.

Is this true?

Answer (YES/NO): NO